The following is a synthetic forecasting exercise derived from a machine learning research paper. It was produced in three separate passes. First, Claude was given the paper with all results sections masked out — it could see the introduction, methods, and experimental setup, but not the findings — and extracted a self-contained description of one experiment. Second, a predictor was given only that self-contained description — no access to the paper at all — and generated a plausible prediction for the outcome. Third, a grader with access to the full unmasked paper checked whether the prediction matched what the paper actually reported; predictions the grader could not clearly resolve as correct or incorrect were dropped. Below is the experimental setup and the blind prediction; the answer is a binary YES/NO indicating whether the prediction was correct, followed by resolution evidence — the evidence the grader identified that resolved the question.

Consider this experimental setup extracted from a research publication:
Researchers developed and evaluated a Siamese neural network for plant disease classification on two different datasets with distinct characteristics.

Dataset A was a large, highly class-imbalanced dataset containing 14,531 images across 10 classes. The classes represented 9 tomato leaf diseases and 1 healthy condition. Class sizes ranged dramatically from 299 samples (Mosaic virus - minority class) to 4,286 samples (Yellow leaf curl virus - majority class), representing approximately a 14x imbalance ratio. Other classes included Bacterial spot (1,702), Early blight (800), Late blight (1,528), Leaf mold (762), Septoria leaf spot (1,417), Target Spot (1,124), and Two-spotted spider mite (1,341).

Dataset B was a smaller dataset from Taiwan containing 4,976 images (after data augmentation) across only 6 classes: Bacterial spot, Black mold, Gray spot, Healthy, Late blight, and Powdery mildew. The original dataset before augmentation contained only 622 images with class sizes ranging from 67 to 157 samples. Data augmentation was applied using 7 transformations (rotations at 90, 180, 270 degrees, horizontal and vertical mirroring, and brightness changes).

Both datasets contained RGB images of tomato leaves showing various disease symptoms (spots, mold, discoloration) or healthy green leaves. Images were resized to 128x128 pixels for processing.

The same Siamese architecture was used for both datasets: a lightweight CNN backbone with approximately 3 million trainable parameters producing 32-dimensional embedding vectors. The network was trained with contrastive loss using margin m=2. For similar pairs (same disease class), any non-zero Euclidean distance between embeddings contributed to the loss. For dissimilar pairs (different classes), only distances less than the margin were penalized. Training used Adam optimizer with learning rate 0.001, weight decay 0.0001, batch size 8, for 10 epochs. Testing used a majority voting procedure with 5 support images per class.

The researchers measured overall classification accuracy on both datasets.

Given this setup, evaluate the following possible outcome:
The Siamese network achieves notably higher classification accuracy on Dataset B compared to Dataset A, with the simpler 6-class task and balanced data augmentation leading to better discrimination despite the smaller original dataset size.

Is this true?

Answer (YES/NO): NO